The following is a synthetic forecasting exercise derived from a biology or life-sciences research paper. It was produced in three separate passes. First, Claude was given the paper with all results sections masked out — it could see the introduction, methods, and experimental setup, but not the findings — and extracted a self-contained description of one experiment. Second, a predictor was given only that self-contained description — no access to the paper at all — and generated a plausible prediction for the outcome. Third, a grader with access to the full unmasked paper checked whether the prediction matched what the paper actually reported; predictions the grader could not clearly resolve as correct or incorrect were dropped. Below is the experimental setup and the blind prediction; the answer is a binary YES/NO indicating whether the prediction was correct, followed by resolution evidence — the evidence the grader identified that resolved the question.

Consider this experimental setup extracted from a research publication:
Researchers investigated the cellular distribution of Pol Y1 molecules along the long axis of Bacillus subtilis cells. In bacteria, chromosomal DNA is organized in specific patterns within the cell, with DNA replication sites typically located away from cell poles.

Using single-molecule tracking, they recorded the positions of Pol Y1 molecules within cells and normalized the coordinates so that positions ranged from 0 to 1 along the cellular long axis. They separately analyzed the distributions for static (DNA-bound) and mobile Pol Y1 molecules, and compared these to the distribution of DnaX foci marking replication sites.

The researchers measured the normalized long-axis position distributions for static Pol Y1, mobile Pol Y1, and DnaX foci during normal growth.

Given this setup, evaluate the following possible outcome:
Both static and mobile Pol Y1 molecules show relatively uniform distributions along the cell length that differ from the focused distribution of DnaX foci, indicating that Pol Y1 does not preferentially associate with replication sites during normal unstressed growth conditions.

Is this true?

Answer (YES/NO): NO